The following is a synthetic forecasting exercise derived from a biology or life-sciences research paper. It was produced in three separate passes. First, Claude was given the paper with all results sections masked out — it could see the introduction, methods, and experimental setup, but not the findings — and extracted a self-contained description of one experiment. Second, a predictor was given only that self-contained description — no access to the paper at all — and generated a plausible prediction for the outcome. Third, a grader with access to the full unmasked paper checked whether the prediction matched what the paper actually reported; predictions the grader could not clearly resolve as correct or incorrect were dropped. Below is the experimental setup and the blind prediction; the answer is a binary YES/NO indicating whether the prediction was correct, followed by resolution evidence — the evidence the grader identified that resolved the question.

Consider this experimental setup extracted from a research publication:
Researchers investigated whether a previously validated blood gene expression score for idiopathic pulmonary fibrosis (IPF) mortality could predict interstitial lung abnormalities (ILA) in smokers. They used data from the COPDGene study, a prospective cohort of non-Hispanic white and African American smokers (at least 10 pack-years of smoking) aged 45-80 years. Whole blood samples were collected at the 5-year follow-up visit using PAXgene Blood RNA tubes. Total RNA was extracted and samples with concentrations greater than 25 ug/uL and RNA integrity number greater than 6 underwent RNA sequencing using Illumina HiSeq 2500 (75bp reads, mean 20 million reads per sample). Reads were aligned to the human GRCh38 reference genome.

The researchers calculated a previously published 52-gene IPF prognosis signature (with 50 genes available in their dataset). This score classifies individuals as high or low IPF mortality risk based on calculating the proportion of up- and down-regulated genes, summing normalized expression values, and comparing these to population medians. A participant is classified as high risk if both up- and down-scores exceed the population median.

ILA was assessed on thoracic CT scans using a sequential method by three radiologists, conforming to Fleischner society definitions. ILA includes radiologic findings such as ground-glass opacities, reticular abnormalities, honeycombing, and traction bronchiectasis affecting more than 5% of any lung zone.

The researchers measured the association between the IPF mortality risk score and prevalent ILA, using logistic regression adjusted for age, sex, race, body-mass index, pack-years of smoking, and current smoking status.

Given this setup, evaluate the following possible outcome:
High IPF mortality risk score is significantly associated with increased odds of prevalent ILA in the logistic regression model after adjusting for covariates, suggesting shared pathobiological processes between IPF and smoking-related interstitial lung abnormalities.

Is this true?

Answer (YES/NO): NO